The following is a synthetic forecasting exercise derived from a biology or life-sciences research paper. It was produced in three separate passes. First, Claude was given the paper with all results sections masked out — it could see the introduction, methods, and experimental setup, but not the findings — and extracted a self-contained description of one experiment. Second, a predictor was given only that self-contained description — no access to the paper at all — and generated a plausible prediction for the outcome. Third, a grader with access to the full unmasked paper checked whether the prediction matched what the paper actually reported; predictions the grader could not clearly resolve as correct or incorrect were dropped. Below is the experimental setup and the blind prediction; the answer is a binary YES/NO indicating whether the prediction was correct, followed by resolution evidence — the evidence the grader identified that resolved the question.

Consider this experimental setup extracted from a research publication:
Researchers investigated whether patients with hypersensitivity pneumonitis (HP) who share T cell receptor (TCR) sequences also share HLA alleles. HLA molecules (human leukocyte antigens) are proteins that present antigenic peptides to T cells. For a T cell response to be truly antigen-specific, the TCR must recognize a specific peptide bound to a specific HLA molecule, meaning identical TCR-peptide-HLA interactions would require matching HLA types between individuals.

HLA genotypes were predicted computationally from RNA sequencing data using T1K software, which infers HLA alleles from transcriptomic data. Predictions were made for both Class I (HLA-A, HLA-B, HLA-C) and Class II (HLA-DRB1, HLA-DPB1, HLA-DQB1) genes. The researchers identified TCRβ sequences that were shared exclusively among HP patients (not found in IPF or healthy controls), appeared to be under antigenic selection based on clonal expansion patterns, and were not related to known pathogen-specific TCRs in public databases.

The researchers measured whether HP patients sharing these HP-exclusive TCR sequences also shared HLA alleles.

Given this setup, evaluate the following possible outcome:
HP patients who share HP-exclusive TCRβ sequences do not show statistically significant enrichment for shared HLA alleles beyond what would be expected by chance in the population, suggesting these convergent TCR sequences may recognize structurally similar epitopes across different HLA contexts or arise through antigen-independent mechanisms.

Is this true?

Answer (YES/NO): NO